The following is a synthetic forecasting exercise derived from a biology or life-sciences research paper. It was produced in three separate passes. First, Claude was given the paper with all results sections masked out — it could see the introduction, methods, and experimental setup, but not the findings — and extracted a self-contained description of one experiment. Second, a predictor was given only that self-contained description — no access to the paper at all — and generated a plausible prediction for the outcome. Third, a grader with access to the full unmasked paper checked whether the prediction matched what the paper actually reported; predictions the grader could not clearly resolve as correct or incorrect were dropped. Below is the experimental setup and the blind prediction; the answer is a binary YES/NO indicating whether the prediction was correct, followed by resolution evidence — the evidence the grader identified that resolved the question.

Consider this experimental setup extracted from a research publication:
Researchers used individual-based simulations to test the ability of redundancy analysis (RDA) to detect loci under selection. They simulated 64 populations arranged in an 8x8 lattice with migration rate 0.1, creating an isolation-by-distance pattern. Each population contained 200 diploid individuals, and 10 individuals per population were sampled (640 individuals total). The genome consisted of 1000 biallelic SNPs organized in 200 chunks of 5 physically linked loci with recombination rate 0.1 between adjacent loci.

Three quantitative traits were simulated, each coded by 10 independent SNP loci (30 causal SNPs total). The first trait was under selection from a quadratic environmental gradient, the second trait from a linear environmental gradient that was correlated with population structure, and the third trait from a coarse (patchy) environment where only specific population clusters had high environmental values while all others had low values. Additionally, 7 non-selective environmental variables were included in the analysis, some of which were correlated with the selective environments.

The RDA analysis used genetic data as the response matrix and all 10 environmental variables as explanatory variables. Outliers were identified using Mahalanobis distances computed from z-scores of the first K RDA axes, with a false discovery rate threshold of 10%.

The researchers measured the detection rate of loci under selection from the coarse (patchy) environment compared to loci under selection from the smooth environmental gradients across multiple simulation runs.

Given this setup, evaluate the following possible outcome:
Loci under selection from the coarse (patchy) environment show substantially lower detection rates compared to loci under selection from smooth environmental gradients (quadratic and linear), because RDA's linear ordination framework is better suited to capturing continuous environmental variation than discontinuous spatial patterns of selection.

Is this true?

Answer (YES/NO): YES